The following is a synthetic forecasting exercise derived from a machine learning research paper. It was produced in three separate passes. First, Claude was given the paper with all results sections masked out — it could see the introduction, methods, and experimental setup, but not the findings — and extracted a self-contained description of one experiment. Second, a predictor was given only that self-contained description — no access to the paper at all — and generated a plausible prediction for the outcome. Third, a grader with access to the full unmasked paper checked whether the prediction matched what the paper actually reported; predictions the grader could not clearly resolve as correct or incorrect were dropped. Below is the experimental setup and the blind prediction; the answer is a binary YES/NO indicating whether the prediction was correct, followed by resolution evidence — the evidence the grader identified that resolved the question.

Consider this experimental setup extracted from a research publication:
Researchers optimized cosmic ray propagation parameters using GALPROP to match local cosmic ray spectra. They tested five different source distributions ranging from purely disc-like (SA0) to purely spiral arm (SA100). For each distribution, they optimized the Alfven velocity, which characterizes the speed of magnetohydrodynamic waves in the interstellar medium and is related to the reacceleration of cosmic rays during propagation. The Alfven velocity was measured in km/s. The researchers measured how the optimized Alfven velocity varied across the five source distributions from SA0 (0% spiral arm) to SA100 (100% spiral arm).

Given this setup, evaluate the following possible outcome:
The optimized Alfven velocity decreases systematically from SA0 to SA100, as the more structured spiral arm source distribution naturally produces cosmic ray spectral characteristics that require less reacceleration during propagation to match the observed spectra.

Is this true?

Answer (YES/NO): NO